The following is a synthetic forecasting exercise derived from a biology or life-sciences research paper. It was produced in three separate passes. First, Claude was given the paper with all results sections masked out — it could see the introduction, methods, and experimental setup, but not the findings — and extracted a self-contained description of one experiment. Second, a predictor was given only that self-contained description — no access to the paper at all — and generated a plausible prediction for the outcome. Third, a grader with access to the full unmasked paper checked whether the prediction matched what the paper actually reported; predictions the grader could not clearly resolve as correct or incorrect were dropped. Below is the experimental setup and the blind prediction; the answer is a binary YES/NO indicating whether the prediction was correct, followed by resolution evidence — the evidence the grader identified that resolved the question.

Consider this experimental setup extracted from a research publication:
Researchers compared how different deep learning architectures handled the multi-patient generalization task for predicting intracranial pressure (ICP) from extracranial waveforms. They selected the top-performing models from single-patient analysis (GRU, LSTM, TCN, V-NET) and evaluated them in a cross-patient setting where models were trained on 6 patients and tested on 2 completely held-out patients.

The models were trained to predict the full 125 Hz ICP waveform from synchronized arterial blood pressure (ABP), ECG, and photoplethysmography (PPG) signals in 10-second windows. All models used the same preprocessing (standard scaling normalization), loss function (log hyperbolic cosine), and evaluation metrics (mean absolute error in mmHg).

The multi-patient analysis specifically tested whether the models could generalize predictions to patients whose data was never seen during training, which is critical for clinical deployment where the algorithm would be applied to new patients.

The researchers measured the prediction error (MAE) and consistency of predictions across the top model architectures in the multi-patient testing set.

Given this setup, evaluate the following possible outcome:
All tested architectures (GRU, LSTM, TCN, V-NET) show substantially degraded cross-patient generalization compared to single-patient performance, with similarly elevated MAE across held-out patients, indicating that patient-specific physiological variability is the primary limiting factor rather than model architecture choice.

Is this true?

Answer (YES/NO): YES